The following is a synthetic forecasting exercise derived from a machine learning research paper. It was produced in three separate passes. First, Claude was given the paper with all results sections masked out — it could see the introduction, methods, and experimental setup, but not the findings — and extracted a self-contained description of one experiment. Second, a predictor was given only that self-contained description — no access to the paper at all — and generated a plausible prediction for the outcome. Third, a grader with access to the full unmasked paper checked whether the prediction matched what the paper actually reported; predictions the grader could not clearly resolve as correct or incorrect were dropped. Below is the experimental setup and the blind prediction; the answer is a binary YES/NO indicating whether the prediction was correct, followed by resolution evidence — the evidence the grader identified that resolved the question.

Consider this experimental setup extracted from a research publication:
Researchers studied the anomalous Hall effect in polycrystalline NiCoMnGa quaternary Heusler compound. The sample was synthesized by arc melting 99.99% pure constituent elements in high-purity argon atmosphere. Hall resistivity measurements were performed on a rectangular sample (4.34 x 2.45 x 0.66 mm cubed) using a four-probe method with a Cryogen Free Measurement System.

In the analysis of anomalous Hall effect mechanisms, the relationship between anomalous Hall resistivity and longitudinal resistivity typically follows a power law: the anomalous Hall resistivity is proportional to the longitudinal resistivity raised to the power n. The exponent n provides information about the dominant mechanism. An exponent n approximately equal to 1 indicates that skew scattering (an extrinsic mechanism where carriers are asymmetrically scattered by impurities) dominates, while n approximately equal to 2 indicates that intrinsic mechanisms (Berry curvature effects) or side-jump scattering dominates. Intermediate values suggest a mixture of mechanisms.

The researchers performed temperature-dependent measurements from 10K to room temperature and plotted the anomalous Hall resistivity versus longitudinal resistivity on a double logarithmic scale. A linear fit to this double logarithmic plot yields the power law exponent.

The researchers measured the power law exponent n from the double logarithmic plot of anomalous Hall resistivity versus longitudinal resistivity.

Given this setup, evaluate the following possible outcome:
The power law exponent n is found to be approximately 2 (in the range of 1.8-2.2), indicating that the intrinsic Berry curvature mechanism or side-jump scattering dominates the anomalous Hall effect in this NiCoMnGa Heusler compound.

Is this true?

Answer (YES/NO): NO